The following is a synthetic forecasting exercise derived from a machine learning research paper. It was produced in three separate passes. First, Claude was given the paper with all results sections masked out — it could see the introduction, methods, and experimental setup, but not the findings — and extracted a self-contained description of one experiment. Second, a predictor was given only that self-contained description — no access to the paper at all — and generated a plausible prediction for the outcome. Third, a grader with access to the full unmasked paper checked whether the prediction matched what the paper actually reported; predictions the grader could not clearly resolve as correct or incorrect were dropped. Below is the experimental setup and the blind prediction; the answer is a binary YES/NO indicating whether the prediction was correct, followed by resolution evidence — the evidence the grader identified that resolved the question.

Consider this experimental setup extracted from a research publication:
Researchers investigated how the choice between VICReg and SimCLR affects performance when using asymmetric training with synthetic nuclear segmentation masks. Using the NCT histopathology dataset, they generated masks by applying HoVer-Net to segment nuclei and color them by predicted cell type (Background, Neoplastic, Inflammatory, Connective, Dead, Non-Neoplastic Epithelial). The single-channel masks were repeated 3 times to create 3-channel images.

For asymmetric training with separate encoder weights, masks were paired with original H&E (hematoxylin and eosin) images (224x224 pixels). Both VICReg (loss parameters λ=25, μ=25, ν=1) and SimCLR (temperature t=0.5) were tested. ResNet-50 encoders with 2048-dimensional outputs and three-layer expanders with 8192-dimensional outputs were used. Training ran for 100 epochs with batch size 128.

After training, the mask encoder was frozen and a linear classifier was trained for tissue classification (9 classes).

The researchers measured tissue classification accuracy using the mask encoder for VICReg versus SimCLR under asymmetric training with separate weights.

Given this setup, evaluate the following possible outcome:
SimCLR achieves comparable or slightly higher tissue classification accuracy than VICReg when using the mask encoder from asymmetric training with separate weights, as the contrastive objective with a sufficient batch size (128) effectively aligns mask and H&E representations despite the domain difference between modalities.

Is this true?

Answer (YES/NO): NO